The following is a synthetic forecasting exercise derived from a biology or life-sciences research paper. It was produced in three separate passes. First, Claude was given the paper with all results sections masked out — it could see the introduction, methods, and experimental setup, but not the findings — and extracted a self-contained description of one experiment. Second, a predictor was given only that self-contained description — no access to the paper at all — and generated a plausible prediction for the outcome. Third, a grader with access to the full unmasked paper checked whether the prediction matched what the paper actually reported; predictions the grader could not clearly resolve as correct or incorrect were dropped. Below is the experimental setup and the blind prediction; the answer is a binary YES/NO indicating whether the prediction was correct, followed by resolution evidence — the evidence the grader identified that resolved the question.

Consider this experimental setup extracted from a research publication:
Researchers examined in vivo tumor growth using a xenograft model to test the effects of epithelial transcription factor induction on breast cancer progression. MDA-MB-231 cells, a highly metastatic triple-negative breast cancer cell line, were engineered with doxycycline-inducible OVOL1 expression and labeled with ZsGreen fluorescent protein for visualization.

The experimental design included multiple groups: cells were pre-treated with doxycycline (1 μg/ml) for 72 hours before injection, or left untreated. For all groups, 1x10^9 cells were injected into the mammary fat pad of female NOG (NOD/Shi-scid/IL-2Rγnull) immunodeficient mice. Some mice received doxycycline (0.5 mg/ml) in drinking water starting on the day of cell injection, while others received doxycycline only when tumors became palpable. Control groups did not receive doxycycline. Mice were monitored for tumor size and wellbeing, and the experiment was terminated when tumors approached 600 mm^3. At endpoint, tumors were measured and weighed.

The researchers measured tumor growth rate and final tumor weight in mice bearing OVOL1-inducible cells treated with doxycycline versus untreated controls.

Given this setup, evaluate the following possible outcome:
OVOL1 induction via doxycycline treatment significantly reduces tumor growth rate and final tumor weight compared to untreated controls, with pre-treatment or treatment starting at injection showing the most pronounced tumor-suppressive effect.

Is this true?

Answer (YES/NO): NO